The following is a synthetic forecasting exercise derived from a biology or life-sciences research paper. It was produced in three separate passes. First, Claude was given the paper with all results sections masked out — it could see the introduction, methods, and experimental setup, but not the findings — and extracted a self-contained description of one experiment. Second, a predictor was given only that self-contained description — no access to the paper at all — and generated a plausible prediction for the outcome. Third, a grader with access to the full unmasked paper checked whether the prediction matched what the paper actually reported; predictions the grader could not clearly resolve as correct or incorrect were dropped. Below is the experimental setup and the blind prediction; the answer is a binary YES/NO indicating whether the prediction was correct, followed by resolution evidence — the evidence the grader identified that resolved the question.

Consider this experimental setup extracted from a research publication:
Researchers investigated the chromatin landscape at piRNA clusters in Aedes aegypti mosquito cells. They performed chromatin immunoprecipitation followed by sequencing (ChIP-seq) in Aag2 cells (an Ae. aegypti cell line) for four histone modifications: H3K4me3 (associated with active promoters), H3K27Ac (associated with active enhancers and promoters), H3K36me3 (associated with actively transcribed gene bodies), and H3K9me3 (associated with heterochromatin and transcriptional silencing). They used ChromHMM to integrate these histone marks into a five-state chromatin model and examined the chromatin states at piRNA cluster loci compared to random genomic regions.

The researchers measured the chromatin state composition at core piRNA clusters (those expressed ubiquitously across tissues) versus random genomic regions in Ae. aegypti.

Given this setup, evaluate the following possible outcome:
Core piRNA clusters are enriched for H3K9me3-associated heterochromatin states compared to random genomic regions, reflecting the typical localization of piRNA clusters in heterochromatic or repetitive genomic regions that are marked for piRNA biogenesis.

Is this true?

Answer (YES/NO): NO